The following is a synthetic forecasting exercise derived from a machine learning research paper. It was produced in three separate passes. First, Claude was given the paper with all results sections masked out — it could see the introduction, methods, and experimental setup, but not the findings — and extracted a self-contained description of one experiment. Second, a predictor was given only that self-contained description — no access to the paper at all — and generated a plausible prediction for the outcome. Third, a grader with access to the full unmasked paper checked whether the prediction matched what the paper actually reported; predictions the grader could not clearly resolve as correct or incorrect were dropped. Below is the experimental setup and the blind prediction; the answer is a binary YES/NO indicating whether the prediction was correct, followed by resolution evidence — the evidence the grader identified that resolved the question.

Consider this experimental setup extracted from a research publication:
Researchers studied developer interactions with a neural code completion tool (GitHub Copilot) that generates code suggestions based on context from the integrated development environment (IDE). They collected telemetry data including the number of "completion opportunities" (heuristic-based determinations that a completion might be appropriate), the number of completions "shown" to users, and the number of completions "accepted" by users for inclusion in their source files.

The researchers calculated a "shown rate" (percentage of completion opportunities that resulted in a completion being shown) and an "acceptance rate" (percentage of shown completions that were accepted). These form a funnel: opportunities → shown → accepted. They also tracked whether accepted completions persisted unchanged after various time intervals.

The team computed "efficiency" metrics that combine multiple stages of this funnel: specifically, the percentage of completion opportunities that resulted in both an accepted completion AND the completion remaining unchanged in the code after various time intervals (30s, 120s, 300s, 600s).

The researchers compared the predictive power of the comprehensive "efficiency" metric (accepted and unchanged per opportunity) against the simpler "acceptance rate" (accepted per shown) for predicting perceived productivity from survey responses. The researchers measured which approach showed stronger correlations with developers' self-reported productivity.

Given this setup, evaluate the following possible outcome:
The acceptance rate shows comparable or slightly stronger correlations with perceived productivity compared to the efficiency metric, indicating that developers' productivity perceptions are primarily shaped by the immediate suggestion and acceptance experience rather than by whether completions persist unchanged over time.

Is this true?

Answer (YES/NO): YES